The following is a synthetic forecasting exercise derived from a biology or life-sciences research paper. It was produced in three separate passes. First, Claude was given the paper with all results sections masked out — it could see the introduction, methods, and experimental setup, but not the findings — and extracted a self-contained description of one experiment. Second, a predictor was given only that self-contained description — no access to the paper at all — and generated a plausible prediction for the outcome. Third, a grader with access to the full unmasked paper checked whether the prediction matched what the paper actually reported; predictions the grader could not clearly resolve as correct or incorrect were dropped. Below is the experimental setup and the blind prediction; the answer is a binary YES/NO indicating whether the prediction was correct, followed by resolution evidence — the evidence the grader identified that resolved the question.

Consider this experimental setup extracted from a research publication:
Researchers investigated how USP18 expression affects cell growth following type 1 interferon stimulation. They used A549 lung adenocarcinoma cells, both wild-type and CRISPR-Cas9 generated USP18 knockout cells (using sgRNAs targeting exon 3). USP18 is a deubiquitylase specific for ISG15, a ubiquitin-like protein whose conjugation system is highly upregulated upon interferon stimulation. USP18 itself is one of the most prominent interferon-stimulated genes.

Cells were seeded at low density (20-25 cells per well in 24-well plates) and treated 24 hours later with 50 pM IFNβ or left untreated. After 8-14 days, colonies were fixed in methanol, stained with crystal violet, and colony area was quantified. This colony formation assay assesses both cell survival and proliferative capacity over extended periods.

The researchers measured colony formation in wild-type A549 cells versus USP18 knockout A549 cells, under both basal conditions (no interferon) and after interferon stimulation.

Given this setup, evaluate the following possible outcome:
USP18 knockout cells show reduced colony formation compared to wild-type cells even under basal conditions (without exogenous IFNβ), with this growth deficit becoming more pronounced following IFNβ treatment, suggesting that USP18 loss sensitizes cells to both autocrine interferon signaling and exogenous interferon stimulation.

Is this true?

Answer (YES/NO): NO